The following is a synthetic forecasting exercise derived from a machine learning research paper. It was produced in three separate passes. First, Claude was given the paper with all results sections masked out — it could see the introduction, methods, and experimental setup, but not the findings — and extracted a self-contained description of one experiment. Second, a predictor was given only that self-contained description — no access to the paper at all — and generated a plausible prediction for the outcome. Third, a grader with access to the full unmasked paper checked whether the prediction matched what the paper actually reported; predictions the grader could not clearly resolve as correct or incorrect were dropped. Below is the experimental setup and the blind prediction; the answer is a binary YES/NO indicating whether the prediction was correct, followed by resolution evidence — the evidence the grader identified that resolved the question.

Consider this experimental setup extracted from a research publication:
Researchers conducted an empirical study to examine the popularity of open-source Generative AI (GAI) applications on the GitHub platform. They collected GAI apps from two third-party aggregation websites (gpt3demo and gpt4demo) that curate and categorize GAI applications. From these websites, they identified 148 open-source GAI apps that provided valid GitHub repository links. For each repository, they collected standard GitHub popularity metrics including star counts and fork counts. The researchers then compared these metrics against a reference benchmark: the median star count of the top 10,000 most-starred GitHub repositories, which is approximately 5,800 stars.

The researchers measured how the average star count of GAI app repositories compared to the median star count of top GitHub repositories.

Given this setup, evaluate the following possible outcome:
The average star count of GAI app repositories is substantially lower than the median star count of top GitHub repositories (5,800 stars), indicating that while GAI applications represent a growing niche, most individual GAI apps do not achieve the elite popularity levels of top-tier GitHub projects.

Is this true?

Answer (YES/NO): NO